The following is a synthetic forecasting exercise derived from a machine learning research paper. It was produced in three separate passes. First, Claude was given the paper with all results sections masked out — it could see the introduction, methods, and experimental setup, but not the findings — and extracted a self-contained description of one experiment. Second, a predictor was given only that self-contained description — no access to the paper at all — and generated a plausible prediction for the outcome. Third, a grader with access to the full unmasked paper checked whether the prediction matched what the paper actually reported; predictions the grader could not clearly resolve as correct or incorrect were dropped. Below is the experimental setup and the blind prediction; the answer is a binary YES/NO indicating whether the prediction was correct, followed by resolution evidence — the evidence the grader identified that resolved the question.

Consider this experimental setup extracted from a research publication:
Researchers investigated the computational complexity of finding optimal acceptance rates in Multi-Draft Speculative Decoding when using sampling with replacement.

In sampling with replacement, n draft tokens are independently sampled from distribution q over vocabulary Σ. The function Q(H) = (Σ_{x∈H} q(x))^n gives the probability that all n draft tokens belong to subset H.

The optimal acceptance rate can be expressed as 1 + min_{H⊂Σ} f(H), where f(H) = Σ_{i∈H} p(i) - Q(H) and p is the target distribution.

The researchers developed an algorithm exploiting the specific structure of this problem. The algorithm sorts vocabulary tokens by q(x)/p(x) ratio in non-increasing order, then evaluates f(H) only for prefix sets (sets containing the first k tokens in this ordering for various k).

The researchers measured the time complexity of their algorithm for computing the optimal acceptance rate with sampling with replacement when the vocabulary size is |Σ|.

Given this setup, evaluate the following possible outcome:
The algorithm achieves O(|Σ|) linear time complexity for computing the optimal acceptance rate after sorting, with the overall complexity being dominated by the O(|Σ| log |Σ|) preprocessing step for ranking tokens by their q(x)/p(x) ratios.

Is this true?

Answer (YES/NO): YES